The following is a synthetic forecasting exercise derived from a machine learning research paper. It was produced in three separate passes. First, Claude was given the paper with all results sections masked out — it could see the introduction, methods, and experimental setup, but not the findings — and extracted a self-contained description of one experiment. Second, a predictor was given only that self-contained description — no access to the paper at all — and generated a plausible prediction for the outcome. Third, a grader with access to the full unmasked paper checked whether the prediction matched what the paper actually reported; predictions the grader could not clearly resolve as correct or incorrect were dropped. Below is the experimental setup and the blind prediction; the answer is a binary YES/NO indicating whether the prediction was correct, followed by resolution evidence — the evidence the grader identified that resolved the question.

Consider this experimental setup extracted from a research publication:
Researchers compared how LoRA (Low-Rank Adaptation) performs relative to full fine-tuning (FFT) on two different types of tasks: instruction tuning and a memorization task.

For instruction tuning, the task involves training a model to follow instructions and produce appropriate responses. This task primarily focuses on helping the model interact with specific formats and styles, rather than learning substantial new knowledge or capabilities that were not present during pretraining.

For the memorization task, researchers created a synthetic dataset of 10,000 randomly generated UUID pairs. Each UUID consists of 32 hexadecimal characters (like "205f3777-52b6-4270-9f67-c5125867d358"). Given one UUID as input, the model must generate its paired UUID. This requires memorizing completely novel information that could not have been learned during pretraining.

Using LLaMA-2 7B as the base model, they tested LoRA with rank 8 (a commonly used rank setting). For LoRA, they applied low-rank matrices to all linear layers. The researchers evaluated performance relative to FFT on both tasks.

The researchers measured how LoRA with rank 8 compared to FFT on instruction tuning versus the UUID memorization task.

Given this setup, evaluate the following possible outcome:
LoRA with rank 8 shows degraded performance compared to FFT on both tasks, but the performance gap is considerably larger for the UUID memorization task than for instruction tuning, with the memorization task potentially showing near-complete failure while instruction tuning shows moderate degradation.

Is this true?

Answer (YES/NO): NO